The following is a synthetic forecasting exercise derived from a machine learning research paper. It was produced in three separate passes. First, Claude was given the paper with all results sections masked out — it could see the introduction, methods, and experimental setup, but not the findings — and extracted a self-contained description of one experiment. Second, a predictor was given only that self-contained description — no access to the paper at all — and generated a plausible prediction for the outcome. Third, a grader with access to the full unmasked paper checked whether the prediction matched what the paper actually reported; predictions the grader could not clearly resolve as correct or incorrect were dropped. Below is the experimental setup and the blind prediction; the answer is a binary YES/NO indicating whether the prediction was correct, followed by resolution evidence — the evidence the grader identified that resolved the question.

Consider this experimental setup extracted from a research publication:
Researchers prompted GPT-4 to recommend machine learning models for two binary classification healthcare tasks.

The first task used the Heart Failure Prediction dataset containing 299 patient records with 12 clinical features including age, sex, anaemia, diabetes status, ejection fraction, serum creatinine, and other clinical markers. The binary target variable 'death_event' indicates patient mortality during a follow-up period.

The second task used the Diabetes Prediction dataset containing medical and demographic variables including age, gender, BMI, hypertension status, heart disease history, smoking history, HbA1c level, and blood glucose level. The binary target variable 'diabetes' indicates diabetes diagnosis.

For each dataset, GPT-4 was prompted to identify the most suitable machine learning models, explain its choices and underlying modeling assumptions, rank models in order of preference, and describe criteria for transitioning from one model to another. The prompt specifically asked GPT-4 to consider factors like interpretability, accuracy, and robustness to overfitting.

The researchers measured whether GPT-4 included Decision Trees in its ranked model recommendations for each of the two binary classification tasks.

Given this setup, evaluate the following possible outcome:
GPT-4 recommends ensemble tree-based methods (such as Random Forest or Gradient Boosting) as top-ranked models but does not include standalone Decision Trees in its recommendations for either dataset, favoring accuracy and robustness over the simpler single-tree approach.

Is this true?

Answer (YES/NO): NO